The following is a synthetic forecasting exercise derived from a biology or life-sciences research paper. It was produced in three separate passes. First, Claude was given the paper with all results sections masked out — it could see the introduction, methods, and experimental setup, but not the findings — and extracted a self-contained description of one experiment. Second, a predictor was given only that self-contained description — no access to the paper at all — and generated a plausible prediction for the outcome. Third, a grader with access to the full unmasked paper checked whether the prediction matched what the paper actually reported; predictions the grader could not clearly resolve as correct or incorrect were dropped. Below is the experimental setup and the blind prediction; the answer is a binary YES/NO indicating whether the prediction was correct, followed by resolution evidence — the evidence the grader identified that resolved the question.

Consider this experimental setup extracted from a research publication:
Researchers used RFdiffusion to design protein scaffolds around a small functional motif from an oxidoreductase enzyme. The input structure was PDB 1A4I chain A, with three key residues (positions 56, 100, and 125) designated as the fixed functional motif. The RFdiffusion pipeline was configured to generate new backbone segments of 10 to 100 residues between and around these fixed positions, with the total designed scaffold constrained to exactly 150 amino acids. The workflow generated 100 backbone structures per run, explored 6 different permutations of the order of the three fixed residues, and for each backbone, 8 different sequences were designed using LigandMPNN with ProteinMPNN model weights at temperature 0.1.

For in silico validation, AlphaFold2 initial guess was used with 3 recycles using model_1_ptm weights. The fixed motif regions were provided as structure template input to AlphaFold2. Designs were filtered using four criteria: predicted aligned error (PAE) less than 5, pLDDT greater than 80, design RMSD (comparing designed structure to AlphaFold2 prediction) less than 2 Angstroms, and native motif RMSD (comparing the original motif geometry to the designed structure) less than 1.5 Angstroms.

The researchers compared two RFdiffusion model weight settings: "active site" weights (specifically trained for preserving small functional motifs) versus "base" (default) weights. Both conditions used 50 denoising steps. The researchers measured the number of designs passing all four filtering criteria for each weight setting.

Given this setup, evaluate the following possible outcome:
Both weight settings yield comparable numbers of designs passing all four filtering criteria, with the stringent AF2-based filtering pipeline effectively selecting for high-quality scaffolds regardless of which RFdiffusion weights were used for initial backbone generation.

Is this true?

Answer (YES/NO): NO